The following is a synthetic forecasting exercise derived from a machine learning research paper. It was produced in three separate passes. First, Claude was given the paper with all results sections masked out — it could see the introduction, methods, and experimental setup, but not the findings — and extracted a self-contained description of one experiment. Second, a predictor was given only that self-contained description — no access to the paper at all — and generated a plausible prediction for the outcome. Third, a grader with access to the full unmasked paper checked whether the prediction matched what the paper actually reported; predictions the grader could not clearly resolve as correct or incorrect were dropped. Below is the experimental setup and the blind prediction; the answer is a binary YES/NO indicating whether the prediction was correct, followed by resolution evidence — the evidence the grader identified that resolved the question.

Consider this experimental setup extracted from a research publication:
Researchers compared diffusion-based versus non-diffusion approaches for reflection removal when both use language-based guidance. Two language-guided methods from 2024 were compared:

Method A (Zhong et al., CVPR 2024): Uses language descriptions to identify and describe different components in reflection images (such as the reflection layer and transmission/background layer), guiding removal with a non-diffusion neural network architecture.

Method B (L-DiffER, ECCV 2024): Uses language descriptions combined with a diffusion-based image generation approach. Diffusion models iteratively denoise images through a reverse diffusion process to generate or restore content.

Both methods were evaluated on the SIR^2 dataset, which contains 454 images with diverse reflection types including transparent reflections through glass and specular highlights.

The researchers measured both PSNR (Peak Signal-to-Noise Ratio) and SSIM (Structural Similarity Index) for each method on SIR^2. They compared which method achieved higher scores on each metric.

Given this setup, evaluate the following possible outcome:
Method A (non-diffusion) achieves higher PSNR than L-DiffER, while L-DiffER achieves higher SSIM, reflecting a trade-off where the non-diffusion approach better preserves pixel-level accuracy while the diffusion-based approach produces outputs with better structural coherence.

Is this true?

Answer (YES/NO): NO